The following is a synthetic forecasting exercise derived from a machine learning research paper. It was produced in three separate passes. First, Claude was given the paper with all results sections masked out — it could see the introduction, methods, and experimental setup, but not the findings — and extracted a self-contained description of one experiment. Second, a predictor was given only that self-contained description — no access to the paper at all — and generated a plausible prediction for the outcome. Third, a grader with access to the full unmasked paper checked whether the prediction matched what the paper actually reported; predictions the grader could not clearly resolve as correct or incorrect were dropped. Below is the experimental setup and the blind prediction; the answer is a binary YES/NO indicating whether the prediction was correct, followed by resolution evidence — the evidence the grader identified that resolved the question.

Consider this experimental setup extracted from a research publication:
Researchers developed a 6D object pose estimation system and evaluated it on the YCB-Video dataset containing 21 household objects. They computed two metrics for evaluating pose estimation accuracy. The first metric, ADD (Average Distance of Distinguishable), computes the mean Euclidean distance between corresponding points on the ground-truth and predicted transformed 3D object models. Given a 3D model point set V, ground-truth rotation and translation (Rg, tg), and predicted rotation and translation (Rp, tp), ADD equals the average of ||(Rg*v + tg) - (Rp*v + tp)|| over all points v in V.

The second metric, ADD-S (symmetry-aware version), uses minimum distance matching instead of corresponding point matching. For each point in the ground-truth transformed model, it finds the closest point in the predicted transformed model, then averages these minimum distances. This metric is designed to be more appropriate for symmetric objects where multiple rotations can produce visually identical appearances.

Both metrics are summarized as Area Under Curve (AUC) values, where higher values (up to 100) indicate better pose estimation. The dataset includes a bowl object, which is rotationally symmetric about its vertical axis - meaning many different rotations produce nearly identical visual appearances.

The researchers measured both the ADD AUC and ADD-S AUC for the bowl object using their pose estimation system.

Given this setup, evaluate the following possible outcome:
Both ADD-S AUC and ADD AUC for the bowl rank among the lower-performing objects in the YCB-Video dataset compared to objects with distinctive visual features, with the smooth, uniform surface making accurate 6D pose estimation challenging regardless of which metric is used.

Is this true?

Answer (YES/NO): NO